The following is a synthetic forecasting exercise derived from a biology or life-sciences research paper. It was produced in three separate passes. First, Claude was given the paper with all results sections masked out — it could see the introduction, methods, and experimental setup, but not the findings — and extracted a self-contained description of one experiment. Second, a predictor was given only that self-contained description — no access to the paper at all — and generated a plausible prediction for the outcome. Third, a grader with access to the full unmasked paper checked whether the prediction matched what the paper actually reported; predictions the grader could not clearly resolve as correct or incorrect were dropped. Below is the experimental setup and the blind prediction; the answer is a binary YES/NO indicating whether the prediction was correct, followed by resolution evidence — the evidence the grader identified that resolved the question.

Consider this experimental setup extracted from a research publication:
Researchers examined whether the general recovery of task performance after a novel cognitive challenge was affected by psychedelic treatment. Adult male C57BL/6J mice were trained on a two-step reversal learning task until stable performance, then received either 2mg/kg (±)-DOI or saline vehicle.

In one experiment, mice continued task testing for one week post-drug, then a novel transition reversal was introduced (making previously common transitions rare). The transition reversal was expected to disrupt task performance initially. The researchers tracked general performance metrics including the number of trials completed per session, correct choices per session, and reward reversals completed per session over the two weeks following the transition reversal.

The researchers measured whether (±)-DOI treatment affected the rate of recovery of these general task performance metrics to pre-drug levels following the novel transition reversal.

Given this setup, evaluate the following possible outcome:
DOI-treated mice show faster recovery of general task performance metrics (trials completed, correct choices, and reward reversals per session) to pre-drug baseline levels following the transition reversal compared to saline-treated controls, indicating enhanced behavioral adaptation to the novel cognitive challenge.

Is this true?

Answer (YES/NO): NO